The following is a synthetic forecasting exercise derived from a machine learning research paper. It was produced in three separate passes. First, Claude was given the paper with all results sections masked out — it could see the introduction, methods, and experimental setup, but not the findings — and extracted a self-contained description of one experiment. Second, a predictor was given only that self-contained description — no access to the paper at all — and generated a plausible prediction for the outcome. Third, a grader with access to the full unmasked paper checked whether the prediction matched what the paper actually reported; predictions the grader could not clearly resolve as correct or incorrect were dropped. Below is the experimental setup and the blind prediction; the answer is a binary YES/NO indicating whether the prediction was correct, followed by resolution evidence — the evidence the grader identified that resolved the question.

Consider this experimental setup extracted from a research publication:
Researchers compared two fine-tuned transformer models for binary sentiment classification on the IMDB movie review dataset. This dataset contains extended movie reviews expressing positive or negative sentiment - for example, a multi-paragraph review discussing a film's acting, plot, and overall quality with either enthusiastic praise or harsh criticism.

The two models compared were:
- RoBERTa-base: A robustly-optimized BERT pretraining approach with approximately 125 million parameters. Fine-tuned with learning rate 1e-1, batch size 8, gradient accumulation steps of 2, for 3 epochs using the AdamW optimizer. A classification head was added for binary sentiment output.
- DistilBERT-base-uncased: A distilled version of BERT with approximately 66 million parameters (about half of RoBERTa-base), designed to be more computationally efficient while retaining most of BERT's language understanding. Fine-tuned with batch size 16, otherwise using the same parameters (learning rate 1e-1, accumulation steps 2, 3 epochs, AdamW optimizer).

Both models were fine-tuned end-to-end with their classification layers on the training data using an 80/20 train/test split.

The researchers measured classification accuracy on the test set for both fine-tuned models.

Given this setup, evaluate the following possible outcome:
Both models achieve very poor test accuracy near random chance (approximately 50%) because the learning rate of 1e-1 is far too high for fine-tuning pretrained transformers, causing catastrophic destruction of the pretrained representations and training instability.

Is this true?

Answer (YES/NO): NO